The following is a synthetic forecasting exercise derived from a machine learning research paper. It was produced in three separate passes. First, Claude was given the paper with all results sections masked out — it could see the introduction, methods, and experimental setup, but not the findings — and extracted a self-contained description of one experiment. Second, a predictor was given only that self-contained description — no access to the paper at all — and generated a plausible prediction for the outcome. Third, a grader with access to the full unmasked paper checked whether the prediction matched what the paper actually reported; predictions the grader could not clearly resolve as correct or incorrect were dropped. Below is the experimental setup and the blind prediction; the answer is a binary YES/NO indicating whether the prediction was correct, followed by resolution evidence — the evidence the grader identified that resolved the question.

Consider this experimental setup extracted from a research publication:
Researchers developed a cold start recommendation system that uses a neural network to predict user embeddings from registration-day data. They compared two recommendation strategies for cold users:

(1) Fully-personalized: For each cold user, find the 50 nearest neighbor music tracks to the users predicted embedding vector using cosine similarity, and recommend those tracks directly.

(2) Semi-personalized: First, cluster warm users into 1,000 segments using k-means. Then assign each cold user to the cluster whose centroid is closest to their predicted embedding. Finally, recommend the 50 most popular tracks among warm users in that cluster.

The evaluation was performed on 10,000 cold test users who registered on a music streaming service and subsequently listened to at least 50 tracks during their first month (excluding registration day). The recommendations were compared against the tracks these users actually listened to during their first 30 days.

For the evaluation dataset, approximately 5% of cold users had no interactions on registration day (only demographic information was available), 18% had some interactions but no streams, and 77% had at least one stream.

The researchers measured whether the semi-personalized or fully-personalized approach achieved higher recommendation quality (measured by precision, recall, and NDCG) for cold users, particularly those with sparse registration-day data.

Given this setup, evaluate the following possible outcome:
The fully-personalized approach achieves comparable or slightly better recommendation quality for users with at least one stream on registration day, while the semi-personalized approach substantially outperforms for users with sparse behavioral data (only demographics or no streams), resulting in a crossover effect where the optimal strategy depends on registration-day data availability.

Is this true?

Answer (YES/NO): NO